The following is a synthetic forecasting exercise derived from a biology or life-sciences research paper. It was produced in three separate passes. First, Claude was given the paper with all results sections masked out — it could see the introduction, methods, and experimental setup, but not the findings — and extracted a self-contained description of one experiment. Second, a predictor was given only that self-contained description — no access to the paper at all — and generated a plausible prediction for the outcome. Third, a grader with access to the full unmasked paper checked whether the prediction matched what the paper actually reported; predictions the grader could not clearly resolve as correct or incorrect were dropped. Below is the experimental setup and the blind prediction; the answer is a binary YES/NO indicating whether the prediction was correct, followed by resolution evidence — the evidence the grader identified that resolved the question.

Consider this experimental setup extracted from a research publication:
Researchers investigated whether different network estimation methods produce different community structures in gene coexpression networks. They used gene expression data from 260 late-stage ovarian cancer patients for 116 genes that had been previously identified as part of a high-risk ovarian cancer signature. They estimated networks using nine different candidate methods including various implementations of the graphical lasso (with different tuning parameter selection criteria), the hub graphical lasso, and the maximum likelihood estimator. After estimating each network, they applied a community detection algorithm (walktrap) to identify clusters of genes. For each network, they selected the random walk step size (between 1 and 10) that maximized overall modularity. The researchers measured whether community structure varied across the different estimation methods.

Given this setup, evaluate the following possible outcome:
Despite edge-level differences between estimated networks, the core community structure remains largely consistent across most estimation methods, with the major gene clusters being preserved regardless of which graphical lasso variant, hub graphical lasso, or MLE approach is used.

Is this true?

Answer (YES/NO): NO